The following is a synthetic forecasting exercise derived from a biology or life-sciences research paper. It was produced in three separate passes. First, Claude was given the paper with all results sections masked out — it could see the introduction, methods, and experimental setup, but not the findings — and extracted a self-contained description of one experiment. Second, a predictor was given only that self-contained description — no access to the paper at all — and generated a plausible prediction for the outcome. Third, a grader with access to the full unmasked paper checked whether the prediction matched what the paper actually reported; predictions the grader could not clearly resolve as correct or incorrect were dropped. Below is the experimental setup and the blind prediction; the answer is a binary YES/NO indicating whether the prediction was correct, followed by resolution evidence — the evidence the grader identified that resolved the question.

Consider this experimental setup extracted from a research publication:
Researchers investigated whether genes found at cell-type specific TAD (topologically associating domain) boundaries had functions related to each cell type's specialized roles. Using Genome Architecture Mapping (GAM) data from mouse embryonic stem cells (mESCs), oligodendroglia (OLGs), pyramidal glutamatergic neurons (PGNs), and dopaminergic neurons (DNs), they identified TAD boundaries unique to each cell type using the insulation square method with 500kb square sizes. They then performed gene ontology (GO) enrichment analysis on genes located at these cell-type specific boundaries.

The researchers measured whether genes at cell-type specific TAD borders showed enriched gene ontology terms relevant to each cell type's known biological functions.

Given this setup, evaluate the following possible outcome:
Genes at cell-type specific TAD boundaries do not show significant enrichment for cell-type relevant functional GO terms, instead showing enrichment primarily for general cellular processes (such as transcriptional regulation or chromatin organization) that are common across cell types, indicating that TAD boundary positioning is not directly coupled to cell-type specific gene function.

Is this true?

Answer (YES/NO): NO